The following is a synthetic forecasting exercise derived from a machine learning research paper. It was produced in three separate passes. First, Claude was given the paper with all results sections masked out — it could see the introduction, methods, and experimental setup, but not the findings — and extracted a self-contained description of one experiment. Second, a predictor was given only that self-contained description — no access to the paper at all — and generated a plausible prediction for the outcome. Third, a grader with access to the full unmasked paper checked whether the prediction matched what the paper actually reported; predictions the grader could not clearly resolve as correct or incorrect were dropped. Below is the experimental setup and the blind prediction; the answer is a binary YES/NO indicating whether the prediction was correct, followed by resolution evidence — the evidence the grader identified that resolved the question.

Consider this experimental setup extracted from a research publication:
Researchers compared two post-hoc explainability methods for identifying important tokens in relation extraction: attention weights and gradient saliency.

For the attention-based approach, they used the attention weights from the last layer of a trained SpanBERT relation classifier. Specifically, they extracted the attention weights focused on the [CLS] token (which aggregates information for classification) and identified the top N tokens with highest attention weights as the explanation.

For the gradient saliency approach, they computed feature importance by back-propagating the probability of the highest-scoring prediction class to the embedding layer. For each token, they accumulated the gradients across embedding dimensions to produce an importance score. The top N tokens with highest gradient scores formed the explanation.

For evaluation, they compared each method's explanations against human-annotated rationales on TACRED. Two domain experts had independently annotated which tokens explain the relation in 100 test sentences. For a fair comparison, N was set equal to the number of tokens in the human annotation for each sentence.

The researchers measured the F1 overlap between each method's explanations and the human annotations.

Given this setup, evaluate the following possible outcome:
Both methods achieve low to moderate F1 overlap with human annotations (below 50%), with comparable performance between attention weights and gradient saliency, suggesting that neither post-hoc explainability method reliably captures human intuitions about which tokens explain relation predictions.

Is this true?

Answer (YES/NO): YES